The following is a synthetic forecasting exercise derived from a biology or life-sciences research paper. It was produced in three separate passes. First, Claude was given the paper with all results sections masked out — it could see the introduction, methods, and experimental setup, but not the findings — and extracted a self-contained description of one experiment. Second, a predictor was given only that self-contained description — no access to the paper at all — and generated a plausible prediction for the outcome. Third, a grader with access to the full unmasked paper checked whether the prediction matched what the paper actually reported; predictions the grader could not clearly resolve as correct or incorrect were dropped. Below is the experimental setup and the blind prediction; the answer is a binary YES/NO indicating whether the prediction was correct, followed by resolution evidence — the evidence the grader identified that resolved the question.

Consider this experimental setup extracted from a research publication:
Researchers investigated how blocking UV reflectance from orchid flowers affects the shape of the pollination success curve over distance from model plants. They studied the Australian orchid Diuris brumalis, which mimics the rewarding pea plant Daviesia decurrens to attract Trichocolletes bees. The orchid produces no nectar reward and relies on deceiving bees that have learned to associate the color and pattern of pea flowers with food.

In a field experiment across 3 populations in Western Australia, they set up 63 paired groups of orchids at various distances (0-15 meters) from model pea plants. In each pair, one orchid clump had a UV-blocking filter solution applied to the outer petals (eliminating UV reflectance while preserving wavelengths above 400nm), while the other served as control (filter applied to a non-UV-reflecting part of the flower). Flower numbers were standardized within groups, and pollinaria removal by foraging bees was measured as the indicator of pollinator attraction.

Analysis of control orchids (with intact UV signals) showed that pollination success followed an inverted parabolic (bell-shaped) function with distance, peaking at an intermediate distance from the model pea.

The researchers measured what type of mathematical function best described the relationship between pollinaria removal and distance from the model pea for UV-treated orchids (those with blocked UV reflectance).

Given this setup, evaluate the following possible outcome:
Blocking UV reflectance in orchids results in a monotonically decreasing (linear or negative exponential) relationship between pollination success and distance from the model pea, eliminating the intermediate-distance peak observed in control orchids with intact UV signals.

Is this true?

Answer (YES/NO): YES